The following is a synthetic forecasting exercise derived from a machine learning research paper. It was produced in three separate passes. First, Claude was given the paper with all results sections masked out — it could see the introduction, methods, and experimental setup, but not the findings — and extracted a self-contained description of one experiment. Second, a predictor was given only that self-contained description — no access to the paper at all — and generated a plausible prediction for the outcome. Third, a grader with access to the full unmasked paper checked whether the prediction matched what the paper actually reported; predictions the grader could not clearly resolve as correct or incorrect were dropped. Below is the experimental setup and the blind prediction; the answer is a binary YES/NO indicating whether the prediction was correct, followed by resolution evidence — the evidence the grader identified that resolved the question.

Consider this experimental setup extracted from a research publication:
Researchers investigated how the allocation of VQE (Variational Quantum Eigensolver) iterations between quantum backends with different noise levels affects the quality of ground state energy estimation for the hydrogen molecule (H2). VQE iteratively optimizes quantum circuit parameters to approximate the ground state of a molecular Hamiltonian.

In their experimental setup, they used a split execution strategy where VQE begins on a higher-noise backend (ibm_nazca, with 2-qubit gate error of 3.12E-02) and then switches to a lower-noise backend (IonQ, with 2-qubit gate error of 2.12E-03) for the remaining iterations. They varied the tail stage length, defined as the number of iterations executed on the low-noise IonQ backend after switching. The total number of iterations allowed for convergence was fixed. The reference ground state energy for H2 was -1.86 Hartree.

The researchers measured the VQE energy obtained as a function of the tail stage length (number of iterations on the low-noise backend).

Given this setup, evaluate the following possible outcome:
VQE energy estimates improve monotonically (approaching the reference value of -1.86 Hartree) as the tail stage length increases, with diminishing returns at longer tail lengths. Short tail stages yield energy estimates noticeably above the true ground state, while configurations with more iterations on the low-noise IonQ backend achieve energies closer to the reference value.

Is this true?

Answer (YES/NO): YES